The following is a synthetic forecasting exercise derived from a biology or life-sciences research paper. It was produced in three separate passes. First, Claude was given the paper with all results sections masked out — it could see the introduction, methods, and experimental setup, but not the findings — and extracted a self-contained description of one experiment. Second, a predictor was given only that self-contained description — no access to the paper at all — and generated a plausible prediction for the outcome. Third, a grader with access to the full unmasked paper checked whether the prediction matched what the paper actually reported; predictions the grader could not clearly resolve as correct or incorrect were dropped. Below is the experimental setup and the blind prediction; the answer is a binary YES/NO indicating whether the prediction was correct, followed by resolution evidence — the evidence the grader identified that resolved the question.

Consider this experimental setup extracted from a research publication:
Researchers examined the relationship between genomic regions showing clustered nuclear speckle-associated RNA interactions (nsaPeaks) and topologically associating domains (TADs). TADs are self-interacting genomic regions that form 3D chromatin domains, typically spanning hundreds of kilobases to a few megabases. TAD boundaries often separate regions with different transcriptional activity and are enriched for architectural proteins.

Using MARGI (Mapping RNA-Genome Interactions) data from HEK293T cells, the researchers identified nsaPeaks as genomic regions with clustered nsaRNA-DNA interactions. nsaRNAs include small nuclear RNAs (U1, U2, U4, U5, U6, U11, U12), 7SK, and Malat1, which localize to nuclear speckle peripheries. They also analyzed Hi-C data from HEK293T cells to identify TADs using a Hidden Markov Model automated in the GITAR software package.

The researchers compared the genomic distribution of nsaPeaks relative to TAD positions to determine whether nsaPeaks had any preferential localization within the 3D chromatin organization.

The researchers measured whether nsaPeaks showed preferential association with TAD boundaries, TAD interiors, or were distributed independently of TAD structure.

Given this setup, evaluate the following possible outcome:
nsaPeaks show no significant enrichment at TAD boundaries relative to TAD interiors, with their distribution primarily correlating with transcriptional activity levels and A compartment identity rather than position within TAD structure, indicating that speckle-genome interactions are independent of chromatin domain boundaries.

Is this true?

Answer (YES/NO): NO